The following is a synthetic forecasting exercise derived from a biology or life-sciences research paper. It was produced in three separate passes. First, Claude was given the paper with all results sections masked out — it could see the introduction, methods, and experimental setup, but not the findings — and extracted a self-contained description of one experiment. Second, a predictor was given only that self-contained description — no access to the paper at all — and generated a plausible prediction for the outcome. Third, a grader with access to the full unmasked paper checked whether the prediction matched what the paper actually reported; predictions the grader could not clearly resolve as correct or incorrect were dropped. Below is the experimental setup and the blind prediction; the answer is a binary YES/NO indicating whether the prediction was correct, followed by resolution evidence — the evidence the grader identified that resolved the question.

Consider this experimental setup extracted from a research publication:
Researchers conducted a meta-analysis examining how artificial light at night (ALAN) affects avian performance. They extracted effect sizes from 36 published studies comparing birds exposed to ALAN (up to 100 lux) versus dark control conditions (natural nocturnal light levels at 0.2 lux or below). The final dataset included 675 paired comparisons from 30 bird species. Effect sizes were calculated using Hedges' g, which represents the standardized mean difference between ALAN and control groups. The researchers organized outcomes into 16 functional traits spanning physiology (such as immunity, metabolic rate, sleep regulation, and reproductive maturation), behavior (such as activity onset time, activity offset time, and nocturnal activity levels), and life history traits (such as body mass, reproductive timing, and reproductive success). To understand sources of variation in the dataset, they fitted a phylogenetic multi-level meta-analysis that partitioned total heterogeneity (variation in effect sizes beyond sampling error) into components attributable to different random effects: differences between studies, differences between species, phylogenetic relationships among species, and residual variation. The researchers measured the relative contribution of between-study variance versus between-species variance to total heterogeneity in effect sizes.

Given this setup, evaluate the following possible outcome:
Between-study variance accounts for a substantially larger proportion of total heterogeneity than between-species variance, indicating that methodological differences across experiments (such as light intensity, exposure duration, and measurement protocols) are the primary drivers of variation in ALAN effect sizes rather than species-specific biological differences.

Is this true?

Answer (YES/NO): YES